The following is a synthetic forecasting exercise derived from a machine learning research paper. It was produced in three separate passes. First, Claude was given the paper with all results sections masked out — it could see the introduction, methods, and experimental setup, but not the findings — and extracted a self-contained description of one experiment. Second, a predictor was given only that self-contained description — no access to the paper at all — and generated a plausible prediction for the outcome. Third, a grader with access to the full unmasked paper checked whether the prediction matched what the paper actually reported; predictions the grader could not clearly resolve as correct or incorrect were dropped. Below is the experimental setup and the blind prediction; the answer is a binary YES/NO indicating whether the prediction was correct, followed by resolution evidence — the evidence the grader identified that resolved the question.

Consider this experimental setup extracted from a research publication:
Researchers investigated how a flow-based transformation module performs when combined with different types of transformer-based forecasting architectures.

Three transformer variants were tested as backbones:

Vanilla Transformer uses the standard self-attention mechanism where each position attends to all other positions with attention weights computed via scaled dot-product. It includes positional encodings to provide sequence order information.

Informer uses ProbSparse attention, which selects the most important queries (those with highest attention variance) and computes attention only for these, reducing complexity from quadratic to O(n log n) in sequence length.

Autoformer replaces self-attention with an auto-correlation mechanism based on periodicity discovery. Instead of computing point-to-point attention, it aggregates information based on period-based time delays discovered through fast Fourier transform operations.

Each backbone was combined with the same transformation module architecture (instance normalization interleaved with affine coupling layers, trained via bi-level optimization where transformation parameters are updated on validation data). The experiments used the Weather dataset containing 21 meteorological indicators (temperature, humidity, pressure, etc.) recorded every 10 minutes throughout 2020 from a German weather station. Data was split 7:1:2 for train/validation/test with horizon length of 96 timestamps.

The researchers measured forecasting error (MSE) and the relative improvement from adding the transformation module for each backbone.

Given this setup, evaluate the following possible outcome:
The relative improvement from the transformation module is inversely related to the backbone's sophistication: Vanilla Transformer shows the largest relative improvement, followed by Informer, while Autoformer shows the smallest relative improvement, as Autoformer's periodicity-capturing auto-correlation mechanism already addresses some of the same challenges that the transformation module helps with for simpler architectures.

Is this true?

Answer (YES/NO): NO